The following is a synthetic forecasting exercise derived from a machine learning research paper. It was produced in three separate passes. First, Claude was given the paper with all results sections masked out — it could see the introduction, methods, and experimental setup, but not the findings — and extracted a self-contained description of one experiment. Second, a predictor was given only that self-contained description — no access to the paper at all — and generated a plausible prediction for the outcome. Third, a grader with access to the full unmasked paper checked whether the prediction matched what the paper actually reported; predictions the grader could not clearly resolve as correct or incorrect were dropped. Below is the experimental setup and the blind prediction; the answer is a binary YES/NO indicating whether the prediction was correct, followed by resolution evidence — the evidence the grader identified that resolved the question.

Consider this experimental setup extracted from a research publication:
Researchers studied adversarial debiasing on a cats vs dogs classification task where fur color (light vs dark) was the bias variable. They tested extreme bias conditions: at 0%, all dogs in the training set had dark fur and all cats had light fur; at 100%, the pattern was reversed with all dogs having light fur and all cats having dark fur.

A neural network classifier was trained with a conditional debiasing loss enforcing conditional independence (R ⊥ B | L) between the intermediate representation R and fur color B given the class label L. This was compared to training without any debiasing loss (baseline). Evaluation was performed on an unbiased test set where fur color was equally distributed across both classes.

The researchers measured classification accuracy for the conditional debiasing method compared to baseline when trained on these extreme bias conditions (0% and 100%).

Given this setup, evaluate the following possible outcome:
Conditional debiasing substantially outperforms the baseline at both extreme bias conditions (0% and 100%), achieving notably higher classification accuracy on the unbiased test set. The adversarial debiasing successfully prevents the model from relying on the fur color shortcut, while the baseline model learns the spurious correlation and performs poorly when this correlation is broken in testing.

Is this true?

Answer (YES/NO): NO